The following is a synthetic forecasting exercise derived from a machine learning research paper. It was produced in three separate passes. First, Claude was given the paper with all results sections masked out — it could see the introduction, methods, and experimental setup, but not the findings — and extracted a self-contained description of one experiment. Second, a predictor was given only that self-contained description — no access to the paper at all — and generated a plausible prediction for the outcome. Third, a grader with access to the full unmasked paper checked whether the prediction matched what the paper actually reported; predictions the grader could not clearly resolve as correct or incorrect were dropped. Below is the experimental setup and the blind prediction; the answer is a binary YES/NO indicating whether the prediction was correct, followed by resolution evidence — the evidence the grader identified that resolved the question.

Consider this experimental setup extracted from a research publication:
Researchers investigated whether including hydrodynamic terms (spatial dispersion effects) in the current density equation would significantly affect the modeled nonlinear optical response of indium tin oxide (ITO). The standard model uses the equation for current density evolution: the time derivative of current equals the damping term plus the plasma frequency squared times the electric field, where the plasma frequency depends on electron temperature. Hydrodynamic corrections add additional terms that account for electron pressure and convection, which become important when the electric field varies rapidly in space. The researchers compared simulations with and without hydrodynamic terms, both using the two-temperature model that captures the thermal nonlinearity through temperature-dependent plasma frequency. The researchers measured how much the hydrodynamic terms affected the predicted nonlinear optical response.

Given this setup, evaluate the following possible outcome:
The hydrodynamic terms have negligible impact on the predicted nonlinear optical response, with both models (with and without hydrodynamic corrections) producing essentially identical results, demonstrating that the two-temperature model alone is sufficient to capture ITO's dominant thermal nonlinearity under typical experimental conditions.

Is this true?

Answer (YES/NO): YES